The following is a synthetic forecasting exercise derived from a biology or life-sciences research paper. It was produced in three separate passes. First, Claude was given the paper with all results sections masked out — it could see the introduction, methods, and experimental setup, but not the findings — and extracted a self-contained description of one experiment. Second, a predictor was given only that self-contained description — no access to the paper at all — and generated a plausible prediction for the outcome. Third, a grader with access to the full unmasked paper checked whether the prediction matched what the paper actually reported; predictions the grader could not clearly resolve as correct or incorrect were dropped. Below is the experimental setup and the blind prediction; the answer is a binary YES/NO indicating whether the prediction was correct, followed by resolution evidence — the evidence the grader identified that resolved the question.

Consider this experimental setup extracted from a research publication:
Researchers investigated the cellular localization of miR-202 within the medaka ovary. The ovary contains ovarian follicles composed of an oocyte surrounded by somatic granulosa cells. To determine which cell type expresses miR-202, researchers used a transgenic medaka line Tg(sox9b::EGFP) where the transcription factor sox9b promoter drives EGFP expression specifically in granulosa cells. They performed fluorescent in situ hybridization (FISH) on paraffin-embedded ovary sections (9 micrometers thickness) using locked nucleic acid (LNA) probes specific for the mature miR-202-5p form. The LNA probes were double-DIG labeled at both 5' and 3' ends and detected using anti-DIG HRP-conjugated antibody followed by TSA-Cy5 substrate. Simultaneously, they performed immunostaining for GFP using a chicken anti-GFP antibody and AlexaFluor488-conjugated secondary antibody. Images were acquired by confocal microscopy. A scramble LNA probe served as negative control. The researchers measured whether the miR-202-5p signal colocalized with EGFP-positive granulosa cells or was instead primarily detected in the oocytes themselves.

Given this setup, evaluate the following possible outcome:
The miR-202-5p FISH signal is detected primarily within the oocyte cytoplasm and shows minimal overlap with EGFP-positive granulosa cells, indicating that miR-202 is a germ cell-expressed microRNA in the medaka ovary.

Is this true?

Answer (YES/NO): NO